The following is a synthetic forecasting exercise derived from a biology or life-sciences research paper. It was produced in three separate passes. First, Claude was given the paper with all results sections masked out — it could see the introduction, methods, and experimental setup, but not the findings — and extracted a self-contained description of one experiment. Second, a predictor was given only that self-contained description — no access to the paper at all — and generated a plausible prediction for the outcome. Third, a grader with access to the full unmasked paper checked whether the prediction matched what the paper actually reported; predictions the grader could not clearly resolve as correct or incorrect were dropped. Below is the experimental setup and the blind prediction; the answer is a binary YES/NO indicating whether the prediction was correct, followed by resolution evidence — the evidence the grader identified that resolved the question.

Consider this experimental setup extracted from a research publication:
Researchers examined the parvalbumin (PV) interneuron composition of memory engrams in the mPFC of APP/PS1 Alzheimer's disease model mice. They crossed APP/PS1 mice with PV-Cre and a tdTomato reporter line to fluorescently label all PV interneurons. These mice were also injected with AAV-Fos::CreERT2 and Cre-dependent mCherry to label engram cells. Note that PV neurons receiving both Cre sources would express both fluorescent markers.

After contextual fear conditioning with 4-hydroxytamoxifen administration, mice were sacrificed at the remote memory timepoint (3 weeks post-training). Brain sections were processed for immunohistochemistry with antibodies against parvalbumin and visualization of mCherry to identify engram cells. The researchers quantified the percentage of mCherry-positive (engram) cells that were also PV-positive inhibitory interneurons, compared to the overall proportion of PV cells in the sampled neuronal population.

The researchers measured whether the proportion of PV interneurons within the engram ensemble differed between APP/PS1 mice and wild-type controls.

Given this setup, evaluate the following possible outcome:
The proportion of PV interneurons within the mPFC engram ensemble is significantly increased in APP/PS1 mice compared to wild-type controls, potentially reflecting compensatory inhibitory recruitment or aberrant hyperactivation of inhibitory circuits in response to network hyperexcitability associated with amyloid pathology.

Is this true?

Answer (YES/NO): NO